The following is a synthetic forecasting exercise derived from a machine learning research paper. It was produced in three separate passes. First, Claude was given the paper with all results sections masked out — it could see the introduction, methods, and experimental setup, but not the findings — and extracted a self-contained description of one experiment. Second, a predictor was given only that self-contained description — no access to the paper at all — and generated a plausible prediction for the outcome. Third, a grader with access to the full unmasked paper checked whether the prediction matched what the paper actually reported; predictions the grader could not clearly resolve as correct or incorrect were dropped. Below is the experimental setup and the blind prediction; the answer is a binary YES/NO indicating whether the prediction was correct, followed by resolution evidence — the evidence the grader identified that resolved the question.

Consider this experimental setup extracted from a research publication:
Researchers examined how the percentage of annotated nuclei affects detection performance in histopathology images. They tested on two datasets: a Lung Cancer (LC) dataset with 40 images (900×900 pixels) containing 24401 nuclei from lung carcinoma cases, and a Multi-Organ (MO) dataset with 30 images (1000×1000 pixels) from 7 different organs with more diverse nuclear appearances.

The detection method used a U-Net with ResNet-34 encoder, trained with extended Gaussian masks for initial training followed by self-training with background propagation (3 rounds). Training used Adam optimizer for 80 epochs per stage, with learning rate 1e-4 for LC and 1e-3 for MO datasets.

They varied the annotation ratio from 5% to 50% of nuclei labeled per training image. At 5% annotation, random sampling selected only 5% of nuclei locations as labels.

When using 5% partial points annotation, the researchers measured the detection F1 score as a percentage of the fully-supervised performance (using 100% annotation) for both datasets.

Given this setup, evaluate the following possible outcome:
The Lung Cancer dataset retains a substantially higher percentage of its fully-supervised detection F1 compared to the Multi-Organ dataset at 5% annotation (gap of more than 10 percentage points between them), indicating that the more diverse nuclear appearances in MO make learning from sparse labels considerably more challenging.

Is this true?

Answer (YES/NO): NO